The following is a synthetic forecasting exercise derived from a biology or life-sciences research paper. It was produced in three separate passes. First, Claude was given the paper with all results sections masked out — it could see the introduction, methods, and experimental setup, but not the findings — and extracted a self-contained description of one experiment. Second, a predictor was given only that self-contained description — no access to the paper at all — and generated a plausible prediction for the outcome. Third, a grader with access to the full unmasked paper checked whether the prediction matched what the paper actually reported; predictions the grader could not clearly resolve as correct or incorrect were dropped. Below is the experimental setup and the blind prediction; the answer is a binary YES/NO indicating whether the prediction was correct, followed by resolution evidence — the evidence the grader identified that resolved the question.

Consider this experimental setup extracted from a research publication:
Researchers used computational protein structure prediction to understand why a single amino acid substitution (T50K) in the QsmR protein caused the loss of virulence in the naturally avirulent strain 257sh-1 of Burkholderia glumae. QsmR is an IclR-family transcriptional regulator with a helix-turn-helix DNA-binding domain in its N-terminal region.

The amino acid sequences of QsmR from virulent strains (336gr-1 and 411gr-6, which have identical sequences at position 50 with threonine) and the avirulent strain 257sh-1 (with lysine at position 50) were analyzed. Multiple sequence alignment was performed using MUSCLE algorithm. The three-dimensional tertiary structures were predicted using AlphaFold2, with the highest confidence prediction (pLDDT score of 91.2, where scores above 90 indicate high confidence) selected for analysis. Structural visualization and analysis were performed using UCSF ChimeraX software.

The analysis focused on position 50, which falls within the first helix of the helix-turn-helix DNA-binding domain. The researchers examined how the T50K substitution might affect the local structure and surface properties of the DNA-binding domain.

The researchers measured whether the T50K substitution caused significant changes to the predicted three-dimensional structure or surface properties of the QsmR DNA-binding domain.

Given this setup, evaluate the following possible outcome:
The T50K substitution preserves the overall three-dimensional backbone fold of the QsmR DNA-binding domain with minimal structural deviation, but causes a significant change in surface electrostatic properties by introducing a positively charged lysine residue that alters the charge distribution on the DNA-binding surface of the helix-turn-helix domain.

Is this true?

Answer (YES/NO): NO